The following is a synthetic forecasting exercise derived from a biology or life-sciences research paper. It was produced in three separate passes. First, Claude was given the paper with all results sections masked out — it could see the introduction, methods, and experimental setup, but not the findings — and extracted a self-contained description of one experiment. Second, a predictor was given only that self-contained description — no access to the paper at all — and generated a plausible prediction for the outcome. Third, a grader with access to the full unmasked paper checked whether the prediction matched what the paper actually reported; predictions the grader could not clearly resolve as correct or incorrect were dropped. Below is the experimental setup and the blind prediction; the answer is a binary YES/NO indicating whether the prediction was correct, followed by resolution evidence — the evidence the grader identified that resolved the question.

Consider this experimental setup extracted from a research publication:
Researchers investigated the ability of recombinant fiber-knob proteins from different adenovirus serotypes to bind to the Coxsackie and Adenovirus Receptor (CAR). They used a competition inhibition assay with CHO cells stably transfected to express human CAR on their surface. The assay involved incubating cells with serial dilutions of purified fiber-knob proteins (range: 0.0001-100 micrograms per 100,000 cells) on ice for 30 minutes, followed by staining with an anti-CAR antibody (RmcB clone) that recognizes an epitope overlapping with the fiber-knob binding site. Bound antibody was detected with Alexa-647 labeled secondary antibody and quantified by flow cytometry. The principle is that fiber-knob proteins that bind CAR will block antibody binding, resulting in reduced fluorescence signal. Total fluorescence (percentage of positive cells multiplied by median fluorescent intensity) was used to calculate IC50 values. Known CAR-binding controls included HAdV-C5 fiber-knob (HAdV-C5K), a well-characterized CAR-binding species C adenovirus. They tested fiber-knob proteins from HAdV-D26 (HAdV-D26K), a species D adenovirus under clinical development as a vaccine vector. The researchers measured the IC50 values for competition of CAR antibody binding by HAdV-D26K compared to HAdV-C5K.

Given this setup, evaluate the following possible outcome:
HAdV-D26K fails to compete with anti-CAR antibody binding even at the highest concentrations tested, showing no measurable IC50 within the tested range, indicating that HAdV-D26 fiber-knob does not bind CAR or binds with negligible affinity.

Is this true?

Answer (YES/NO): NO